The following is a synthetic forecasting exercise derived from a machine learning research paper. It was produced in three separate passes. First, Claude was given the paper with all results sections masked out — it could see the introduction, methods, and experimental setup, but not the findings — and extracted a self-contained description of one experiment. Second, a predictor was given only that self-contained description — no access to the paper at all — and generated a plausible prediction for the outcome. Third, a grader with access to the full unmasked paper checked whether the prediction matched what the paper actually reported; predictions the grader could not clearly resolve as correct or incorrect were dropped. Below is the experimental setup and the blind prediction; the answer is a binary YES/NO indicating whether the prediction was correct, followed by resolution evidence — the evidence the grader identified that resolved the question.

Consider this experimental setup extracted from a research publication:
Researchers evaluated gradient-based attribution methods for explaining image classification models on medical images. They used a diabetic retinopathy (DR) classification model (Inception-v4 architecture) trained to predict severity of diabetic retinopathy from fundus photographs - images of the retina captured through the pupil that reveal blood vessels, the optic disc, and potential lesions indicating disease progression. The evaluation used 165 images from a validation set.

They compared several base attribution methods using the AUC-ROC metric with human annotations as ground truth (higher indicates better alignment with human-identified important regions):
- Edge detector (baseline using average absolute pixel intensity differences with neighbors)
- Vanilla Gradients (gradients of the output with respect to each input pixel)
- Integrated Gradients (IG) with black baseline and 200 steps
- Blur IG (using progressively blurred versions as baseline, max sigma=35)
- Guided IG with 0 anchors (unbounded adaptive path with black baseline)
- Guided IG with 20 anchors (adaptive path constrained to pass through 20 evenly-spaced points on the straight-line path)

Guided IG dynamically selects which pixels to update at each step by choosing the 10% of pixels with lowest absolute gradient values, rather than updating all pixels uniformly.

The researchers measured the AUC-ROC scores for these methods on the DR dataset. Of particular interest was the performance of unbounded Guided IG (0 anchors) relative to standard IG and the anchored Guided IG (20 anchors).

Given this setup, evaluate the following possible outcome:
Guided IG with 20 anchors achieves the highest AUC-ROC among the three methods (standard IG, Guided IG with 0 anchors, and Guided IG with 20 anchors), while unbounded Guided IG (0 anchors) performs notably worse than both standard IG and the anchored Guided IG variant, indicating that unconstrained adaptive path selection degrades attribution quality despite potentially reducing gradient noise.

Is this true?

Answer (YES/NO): YES